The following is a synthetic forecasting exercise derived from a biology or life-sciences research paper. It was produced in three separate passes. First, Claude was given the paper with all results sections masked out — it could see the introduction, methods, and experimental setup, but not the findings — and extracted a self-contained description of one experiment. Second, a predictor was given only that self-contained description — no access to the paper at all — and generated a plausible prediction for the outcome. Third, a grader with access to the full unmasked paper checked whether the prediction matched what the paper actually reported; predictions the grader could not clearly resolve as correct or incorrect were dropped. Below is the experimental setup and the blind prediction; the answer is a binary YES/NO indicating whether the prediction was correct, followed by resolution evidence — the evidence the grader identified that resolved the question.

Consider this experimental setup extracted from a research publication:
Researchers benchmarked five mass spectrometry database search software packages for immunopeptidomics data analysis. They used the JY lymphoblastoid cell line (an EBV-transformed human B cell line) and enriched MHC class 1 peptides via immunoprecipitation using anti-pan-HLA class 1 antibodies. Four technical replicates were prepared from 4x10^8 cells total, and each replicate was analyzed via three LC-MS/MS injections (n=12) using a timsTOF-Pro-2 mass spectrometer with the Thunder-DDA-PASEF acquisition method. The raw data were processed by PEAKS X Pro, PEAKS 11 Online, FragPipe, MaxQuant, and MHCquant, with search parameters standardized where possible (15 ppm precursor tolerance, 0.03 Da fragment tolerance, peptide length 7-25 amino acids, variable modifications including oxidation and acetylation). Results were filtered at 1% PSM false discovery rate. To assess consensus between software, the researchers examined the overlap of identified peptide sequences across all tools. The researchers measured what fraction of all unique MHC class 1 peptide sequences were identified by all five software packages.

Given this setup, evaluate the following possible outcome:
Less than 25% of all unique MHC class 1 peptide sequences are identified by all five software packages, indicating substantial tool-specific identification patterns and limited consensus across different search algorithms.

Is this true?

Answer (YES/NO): NO